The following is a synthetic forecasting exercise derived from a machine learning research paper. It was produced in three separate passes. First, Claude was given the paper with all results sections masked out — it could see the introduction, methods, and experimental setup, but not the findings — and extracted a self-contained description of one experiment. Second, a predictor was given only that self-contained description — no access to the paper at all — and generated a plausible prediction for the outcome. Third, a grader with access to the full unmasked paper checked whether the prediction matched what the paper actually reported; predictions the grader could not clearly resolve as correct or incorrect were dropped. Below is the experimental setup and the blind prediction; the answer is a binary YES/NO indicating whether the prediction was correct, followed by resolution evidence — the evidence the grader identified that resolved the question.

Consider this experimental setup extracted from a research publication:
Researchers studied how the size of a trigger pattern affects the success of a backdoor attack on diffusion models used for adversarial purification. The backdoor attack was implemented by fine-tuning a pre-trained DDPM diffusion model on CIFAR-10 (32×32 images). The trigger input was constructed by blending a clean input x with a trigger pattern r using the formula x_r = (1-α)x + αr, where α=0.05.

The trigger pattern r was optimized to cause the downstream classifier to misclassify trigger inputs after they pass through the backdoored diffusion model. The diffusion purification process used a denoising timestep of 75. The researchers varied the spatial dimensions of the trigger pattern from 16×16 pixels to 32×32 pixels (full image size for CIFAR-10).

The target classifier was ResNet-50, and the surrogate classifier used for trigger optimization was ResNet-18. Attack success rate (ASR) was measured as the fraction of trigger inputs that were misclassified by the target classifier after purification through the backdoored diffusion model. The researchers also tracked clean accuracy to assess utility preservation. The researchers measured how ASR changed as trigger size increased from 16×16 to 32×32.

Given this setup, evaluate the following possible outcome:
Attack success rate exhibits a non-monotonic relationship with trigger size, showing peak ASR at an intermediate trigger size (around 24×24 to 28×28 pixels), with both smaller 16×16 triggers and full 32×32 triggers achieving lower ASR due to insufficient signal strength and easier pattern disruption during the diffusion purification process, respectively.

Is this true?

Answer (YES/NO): NO